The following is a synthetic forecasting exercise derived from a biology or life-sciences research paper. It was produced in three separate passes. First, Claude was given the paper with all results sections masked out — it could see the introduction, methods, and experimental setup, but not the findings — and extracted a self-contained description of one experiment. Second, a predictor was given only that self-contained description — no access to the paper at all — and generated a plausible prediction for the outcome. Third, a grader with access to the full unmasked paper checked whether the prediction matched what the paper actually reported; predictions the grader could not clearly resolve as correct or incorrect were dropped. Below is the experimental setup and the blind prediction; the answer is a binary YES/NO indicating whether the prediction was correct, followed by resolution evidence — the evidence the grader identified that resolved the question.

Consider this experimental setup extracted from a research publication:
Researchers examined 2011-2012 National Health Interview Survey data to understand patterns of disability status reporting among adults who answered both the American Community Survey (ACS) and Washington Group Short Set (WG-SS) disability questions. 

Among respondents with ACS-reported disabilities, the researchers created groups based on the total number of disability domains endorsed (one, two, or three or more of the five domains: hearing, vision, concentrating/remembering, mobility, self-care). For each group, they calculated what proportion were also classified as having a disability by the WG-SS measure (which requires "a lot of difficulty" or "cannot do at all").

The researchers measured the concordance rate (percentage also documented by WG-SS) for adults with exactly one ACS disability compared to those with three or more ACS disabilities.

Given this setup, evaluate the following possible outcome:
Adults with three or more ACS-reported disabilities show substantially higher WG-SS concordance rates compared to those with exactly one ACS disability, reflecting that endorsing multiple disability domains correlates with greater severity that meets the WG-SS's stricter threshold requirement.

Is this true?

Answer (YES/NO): YES